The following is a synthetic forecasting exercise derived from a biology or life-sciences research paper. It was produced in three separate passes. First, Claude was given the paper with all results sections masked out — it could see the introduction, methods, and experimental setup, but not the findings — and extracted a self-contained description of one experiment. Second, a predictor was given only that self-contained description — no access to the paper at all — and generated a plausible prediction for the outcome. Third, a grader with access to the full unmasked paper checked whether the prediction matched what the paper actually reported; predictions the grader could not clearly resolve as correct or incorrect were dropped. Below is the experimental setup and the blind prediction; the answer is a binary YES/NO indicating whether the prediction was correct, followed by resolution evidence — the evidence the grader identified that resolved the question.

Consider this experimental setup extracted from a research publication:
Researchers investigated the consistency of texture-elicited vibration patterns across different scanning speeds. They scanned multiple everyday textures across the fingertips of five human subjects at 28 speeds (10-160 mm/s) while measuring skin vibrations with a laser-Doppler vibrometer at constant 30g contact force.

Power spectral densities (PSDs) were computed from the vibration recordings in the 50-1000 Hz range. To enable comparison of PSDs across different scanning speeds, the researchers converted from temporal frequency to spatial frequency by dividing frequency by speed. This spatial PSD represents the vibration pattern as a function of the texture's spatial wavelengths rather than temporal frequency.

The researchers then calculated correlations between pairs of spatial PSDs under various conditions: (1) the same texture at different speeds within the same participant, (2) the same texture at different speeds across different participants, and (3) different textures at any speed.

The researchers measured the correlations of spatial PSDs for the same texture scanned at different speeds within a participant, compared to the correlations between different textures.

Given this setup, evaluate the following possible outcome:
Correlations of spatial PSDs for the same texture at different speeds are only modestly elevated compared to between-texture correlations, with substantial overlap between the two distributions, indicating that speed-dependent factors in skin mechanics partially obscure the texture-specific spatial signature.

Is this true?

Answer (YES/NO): NO